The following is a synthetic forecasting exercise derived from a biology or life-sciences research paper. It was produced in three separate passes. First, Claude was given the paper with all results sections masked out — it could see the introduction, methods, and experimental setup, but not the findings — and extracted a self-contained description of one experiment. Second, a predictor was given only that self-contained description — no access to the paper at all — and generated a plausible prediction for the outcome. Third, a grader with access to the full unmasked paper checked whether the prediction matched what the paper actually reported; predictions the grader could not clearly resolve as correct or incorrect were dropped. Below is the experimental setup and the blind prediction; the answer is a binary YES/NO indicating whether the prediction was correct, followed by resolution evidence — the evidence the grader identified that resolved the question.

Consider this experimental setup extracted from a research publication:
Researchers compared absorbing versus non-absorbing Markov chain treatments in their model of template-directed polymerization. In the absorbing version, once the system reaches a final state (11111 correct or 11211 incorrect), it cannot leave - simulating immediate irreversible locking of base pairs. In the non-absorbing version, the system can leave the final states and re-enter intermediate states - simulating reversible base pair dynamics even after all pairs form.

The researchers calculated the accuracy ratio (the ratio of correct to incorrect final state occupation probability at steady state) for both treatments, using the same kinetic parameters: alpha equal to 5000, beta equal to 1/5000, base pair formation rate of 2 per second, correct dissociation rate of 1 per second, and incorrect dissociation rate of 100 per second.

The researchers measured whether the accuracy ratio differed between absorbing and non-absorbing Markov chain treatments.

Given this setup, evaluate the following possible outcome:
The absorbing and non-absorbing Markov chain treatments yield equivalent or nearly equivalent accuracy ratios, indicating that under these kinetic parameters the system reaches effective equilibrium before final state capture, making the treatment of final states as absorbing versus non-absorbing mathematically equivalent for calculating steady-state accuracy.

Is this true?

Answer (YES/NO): NO